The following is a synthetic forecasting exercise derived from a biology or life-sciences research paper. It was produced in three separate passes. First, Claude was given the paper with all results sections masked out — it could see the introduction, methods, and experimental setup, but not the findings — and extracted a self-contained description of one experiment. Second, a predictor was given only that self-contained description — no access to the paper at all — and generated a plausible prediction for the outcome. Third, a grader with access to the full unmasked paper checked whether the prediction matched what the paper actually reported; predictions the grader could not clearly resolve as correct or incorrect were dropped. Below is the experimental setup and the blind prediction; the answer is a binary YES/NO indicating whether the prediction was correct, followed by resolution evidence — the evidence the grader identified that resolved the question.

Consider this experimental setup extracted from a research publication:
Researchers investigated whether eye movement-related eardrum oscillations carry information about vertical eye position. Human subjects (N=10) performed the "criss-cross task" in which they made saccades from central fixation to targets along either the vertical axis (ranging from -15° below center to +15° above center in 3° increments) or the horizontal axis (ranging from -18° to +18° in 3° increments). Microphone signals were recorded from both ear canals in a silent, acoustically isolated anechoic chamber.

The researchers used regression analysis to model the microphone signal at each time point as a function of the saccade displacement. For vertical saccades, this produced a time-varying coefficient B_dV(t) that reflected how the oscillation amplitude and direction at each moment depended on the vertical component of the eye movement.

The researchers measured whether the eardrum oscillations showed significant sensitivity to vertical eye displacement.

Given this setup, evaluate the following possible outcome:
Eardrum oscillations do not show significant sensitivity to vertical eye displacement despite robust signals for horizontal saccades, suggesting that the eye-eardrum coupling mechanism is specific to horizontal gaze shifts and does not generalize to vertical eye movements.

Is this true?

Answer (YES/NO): NO